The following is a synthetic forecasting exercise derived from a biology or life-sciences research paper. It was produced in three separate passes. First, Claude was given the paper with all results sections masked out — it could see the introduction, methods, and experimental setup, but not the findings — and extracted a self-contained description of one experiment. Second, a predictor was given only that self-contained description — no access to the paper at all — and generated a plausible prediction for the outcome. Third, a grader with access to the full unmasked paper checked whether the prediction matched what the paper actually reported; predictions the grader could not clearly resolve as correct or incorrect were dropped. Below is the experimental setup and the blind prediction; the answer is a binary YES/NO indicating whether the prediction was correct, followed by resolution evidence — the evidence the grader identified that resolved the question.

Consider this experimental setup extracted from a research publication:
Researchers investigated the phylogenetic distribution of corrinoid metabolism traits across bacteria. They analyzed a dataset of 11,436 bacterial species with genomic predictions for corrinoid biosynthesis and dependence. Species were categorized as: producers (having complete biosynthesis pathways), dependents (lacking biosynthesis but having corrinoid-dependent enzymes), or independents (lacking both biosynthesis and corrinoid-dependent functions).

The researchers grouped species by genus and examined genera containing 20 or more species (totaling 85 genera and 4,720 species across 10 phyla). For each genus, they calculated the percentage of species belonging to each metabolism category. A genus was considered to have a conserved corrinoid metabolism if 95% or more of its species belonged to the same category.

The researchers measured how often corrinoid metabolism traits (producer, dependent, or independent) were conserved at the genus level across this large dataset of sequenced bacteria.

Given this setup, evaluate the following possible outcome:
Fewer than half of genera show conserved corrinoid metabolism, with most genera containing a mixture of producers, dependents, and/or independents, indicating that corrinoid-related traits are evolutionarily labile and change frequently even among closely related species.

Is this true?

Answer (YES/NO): NO